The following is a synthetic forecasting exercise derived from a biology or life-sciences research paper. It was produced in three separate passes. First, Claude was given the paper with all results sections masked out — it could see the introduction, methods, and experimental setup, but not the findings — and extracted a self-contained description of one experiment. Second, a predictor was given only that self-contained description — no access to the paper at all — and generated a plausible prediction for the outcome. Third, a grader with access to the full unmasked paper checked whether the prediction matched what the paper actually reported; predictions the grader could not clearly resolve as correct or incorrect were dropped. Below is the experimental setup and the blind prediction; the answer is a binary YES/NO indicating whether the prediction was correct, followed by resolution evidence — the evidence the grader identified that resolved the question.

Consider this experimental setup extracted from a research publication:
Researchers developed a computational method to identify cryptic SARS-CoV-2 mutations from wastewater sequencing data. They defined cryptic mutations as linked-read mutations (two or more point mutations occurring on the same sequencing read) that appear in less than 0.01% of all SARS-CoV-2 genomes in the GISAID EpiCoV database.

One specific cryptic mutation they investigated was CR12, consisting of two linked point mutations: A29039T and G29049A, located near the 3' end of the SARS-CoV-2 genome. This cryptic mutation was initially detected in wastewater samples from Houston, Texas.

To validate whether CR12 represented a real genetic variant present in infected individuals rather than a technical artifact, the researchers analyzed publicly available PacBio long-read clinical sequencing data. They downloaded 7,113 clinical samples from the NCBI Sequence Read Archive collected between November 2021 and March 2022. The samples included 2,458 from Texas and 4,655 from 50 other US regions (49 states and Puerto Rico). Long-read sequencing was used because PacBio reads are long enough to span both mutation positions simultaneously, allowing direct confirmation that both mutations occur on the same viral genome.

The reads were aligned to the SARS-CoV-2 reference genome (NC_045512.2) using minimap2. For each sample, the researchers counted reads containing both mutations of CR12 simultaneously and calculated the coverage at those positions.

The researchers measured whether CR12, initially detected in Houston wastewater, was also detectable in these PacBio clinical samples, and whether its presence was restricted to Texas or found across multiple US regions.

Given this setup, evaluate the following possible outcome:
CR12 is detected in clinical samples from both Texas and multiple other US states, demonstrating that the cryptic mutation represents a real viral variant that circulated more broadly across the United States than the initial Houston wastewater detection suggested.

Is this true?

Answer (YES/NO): NO